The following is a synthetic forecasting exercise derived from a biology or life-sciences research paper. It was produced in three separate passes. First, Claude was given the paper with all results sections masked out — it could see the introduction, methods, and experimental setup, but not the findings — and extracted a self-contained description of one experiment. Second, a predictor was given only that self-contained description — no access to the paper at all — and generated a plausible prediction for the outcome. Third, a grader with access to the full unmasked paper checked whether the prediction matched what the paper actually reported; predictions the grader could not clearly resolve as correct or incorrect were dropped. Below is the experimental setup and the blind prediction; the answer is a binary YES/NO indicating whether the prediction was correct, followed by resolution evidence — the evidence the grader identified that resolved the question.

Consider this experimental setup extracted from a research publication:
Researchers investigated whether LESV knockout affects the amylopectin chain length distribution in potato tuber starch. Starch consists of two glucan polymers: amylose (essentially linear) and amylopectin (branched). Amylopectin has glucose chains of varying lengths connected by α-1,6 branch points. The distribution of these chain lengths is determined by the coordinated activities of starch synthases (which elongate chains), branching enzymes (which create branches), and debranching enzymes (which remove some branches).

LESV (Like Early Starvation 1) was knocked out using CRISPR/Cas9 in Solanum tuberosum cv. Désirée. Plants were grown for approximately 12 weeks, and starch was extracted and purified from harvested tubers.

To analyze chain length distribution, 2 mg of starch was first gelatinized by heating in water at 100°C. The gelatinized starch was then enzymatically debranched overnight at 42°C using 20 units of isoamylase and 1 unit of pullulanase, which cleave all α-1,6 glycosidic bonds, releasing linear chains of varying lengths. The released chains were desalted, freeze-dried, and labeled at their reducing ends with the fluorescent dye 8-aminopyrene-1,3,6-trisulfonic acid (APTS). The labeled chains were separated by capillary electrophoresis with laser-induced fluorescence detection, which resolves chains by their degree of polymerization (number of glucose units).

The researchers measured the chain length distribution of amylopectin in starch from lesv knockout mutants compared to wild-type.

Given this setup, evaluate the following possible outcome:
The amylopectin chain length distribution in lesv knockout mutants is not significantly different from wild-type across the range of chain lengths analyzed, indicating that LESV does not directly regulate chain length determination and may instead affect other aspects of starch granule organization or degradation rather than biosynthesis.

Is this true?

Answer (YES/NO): YES